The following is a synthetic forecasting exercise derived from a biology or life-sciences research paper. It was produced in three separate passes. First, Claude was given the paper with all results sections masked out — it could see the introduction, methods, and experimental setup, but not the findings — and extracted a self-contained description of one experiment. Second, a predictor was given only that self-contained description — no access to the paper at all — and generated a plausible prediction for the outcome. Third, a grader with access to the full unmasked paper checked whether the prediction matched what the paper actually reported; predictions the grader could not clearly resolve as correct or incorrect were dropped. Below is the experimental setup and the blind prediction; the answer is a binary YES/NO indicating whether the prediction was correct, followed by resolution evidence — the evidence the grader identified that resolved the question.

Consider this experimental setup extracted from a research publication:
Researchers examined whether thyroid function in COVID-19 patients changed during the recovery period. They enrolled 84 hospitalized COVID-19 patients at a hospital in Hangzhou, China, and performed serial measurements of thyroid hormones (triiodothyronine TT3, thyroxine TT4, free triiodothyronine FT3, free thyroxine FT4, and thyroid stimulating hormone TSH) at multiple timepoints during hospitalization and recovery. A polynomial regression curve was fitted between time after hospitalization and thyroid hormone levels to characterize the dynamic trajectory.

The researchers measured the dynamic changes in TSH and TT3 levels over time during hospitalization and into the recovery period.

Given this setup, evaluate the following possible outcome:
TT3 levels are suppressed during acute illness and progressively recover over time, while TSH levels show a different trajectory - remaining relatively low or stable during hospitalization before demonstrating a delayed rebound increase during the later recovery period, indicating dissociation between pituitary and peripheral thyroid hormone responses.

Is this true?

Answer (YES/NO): NO